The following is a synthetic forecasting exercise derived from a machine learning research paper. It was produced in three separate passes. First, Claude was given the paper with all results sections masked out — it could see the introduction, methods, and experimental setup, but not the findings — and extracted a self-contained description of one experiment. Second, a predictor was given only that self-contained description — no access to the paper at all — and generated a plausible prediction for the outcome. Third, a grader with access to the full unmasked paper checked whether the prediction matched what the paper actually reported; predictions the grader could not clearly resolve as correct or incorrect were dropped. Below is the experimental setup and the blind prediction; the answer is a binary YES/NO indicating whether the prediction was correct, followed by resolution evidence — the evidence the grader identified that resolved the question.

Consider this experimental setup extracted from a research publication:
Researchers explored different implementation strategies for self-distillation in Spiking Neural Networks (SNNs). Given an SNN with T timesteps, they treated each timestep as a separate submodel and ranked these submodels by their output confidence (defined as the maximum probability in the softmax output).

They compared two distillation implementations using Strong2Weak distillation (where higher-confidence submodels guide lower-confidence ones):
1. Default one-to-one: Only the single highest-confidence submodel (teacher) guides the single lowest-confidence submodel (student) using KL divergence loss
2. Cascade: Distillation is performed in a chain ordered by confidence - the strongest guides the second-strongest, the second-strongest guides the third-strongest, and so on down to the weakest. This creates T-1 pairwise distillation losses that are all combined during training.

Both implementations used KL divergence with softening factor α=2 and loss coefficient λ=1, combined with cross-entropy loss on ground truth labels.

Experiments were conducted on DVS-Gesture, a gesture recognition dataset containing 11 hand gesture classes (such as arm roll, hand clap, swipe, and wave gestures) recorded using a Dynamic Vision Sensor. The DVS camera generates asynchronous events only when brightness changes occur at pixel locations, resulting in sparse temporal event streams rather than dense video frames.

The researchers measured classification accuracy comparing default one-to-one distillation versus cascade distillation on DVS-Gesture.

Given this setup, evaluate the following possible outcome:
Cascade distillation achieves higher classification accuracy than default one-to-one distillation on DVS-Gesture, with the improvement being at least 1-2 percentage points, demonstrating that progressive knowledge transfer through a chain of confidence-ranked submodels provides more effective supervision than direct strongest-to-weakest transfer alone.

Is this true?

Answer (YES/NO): YES